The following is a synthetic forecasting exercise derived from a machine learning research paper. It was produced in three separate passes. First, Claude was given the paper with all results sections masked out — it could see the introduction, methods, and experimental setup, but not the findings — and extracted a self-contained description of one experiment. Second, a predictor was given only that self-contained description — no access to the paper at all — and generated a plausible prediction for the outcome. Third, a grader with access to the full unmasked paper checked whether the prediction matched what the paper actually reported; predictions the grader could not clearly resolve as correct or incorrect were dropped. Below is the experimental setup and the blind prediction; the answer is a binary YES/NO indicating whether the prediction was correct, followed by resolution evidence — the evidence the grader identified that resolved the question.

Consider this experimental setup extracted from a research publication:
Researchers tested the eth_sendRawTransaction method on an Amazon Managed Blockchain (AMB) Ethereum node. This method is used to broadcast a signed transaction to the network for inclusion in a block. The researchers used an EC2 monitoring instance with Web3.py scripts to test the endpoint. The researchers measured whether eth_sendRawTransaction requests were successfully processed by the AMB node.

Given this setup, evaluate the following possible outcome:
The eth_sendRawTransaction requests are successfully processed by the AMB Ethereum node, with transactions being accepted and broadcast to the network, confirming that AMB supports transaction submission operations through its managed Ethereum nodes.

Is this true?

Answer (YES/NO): NO